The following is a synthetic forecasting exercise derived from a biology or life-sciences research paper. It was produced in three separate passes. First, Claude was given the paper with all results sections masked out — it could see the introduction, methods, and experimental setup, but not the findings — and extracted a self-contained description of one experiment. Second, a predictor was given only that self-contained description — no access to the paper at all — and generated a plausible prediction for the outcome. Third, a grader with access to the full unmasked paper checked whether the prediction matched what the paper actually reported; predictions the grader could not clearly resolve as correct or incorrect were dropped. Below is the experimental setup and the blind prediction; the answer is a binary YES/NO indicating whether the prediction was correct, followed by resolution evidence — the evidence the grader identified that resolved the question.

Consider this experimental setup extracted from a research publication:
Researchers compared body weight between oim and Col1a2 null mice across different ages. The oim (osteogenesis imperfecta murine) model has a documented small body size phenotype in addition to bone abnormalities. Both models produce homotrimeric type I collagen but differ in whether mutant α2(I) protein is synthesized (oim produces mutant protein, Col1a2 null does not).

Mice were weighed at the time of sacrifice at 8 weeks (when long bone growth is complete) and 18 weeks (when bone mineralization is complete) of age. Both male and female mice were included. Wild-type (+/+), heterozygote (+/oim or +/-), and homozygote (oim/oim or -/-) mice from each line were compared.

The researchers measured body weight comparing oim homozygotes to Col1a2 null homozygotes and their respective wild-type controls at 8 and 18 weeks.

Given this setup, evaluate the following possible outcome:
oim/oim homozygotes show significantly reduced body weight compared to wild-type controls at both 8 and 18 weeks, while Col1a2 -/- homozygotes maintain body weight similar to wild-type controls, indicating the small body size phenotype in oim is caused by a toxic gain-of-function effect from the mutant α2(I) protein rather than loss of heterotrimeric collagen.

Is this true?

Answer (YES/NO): NO